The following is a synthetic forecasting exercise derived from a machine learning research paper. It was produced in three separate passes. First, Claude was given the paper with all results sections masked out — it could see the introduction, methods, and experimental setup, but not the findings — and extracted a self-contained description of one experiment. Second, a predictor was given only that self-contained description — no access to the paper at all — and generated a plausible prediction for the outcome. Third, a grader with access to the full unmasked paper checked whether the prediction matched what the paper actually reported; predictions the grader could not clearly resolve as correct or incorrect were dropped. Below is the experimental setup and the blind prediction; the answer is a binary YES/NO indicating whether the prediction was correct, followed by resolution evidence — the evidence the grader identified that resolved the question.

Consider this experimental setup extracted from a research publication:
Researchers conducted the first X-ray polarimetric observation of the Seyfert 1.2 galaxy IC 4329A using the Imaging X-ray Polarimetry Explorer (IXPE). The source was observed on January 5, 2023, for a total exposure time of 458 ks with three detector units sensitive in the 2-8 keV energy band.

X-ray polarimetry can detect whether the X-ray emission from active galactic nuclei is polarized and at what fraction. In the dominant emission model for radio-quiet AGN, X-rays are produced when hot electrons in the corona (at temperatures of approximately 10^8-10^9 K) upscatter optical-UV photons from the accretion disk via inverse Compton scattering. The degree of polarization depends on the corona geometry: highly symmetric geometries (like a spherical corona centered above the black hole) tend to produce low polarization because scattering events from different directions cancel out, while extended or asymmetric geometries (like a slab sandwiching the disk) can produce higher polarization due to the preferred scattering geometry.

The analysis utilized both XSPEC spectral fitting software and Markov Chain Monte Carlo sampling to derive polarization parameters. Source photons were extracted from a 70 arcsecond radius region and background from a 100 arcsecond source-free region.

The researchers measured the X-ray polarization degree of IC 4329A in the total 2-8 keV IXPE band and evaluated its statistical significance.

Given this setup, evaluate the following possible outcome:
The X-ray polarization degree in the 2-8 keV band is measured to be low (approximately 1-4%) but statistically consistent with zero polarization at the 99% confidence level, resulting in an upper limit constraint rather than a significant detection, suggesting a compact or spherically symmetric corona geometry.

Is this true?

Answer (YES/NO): NO